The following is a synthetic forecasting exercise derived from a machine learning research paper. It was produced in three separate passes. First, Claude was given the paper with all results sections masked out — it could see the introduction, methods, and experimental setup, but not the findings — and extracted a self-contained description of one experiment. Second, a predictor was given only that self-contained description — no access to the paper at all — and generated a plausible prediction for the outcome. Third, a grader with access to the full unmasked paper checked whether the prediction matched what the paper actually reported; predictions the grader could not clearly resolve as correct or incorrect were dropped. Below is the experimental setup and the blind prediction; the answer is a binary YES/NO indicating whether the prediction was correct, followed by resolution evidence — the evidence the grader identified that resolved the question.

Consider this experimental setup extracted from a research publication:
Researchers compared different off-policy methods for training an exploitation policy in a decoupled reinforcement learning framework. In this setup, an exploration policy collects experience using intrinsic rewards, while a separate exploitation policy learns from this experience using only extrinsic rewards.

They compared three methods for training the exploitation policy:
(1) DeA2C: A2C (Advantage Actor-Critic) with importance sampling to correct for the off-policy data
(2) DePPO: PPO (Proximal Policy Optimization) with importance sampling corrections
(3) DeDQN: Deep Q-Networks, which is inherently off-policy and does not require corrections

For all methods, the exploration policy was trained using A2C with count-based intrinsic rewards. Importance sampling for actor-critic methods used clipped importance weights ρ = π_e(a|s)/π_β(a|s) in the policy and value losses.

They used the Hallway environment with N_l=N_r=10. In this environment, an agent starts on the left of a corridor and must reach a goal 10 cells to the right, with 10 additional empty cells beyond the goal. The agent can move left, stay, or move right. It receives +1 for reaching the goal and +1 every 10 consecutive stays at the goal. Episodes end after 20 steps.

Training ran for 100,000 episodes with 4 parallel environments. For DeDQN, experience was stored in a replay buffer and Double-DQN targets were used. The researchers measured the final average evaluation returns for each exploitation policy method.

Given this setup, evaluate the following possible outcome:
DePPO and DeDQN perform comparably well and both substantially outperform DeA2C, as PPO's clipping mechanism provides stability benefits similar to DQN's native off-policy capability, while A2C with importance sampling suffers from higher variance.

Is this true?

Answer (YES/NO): NO